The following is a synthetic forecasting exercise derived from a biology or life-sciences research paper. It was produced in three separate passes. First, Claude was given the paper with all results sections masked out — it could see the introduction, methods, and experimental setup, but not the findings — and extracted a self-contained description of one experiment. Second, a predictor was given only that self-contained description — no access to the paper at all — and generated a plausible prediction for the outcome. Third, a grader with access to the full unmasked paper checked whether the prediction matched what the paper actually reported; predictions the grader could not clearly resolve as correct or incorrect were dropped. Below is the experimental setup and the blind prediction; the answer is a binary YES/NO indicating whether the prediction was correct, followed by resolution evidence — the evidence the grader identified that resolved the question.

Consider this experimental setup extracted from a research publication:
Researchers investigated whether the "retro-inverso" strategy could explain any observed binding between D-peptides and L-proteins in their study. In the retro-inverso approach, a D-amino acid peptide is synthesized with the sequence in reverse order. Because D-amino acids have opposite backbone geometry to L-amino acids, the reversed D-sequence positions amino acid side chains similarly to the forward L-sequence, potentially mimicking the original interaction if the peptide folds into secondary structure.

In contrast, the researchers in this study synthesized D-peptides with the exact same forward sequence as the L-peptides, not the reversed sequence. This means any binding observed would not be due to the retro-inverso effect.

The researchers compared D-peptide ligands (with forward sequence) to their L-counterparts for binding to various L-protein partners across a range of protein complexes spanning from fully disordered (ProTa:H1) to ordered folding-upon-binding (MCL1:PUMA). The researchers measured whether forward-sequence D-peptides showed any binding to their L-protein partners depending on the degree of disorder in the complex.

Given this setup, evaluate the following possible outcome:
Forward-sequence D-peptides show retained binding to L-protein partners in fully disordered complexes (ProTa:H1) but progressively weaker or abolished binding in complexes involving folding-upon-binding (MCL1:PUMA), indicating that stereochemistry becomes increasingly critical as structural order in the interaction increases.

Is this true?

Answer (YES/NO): YES